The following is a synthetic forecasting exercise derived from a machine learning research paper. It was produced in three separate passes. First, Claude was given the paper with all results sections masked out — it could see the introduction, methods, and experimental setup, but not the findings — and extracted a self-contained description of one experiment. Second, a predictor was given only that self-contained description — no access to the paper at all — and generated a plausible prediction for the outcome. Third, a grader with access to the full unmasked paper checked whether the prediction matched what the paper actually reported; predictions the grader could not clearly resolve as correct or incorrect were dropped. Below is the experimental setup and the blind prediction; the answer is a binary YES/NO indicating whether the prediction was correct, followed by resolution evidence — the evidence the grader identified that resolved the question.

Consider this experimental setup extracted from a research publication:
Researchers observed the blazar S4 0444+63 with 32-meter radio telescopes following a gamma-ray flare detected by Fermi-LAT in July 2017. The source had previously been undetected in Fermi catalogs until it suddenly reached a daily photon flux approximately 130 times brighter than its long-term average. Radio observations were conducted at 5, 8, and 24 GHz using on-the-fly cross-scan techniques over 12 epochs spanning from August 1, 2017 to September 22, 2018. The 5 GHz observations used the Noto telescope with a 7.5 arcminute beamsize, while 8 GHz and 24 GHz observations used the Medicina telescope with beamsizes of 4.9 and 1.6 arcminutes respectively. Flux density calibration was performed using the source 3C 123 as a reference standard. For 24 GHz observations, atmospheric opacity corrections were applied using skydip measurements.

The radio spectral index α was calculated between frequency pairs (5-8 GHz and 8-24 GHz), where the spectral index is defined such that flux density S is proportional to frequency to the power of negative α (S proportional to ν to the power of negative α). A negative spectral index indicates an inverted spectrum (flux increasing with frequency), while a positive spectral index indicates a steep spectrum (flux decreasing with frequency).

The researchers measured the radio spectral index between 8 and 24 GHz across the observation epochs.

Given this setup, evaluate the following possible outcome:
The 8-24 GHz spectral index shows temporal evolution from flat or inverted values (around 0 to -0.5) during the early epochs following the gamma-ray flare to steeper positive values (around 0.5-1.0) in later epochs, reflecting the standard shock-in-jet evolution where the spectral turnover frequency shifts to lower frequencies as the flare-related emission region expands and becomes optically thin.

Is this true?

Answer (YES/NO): NO